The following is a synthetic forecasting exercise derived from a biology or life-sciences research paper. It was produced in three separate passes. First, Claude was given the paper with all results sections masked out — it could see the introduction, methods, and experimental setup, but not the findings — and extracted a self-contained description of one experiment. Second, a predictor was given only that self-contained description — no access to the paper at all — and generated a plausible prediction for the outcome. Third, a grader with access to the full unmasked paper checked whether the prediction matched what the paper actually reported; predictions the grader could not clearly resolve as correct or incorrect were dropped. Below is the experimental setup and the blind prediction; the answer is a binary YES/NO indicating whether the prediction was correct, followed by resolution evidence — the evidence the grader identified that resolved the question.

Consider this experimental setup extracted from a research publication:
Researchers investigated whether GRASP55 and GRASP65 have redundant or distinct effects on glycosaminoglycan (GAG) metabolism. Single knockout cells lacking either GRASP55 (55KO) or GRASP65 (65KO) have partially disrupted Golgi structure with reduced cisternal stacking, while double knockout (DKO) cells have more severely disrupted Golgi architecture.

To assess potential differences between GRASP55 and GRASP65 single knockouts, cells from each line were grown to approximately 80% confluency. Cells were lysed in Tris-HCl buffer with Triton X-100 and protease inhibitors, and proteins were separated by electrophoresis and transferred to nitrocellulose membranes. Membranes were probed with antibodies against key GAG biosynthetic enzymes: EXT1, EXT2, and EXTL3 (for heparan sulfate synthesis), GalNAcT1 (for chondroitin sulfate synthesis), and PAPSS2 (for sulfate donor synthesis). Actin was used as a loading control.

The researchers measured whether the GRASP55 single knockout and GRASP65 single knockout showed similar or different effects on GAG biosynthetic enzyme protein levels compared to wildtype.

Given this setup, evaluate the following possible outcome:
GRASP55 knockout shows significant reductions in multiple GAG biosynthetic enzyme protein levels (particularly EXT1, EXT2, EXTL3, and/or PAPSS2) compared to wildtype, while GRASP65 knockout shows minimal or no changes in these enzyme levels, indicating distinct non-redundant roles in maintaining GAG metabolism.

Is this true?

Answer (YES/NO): NO